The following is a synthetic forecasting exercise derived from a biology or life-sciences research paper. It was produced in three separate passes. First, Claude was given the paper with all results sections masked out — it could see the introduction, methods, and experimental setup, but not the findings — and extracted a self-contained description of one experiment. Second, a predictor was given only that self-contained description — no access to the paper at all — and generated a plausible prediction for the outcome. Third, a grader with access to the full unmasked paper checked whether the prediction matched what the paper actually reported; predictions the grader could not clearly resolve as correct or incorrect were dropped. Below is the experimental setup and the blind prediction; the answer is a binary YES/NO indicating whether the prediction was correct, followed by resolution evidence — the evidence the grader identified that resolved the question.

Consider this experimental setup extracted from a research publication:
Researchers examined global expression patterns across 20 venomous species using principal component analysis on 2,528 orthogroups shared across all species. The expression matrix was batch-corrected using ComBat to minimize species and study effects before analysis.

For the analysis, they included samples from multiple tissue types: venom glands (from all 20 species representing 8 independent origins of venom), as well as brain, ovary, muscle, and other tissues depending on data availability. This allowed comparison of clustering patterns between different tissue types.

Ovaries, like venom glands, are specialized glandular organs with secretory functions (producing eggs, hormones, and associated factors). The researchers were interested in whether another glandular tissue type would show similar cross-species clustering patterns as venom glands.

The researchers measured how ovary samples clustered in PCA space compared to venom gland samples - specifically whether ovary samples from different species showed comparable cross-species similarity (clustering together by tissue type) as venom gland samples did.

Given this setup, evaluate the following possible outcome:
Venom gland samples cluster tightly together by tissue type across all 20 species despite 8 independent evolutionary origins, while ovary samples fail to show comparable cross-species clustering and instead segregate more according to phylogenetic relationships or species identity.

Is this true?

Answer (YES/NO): NO